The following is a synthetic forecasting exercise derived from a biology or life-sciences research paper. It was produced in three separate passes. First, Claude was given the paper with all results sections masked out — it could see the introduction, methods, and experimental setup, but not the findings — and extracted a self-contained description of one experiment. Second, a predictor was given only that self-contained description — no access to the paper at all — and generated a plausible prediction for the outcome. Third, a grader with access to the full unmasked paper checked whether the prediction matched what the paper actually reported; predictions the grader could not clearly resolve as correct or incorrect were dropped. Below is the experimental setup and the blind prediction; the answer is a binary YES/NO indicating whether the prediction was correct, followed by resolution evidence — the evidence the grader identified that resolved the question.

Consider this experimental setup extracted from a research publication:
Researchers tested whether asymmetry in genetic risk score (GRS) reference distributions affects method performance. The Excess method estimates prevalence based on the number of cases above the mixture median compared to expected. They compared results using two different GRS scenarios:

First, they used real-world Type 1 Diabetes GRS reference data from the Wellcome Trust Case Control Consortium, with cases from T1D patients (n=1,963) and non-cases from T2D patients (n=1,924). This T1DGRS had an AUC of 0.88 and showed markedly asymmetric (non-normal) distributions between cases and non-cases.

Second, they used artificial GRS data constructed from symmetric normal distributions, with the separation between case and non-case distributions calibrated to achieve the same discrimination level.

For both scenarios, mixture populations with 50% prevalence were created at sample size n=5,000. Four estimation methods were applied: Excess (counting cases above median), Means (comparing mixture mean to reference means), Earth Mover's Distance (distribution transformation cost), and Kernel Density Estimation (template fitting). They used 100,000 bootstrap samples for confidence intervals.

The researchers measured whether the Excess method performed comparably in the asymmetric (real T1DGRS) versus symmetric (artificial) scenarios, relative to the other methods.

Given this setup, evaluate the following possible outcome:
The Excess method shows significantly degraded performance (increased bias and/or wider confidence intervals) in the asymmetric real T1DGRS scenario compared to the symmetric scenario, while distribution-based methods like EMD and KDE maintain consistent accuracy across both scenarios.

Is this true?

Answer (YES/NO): NO